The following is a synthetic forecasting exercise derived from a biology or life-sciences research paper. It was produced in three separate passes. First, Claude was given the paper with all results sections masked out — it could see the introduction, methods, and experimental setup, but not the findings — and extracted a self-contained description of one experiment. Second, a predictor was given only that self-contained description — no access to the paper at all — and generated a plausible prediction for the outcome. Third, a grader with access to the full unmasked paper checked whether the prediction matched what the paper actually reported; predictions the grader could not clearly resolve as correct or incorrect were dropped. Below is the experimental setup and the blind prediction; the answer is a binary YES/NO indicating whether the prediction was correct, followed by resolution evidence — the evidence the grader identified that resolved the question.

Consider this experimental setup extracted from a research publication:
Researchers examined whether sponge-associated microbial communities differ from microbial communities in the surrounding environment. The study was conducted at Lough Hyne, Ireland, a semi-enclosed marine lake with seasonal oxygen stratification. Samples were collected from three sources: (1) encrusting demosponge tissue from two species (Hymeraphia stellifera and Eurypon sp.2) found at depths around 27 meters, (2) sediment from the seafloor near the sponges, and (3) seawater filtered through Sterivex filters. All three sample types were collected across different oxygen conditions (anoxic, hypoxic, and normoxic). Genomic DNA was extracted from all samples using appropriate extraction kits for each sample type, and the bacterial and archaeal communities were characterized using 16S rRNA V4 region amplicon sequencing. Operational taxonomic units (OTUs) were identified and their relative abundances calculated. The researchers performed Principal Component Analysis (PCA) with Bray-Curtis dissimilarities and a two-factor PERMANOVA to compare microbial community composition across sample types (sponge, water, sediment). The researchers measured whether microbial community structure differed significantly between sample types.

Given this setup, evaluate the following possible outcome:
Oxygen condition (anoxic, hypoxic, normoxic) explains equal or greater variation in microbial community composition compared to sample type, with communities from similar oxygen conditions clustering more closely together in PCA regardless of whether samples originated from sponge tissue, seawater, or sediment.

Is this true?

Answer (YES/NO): NO